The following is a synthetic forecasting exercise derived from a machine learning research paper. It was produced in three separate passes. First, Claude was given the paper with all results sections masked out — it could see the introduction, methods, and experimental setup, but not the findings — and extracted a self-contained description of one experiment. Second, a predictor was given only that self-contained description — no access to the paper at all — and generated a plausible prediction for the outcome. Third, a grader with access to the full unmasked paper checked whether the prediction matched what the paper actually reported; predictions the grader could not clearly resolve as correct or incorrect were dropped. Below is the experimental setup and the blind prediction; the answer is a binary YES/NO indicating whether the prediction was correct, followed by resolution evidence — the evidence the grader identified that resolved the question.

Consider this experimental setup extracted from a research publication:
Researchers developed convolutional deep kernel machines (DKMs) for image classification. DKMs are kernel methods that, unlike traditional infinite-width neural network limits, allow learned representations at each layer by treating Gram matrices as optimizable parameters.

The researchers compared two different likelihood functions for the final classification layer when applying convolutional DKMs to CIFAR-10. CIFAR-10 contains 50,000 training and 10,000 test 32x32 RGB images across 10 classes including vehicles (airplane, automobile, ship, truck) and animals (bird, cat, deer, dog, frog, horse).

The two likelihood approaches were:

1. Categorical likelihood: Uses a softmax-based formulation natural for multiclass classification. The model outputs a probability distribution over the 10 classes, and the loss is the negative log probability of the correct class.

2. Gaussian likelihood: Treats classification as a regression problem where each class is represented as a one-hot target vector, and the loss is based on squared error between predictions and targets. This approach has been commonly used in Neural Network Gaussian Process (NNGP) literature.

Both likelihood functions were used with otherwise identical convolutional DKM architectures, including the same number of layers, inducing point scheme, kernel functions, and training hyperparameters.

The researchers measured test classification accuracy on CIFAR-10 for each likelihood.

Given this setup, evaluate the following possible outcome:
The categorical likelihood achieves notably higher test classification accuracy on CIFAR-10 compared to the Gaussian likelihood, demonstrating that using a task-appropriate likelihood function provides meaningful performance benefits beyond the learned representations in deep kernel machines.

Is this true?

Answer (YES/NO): YES